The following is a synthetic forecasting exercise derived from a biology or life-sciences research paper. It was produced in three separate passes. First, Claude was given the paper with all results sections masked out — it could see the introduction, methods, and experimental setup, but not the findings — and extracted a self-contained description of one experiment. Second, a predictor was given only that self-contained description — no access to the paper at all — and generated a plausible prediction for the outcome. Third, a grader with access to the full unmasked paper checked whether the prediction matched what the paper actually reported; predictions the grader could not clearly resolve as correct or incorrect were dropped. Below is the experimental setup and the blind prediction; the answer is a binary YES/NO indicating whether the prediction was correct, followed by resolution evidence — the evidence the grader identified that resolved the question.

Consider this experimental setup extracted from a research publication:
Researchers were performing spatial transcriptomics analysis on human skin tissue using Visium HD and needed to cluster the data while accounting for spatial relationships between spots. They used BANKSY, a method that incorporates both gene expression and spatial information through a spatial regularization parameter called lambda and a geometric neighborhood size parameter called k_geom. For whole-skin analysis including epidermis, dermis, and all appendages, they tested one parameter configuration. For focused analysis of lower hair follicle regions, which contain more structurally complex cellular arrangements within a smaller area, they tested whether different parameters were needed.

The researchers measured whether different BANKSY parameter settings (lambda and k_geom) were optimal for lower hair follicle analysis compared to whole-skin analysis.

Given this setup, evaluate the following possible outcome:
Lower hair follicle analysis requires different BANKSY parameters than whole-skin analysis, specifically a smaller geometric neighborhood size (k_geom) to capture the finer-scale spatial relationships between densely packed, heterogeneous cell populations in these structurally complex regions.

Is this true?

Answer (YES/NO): YES